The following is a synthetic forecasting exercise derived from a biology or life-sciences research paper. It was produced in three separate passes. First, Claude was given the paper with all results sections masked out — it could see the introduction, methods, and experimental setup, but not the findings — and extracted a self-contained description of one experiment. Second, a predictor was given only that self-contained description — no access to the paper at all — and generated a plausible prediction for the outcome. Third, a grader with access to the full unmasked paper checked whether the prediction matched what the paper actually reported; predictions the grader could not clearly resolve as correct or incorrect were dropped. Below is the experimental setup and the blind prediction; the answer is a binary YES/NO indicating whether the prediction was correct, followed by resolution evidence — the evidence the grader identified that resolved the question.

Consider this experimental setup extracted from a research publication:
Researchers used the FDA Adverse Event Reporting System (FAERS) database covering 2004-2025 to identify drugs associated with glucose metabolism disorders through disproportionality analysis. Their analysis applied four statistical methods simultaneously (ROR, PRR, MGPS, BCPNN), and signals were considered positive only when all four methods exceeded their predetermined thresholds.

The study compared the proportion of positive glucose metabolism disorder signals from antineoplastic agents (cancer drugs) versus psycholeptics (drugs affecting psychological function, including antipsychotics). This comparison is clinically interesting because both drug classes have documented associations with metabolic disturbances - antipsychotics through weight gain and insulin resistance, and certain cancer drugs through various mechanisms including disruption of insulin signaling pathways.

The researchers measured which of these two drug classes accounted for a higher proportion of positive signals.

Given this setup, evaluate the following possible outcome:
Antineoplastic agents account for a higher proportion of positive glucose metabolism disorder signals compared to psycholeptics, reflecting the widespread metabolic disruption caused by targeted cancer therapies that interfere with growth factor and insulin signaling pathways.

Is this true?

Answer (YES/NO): YES